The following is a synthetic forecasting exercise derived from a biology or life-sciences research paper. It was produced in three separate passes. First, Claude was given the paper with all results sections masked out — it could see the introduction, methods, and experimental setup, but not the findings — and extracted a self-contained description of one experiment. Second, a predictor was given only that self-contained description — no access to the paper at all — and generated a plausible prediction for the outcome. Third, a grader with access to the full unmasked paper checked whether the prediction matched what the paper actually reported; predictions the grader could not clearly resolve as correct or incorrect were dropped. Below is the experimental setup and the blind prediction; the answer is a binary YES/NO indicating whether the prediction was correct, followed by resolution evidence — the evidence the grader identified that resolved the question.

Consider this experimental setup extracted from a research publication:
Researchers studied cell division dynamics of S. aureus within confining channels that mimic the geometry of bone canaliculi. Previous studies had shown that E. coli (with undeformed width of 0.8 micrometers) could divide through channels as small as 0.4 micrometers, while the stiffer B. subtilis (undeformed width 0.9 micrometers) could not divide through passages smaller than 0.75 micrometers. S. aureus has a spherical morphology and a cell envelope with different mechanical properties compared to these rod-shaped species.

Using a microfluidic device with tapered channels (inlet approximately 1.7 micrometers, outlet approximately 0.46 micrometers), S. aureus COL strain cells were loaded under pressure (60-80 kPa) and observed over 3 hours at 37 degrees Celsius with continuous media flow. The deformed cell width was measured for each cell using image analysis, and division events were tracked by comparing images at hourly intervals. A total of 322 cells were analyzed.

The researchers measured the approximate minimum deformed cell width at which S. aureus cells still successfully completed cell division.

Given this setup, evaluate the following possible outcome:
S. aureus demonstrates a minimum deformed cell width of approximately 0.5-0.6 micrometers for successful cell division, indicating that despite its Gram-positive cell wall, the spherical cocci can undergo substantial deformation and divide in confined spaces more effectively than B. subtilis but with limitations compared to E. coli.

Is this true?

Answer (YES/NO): YES